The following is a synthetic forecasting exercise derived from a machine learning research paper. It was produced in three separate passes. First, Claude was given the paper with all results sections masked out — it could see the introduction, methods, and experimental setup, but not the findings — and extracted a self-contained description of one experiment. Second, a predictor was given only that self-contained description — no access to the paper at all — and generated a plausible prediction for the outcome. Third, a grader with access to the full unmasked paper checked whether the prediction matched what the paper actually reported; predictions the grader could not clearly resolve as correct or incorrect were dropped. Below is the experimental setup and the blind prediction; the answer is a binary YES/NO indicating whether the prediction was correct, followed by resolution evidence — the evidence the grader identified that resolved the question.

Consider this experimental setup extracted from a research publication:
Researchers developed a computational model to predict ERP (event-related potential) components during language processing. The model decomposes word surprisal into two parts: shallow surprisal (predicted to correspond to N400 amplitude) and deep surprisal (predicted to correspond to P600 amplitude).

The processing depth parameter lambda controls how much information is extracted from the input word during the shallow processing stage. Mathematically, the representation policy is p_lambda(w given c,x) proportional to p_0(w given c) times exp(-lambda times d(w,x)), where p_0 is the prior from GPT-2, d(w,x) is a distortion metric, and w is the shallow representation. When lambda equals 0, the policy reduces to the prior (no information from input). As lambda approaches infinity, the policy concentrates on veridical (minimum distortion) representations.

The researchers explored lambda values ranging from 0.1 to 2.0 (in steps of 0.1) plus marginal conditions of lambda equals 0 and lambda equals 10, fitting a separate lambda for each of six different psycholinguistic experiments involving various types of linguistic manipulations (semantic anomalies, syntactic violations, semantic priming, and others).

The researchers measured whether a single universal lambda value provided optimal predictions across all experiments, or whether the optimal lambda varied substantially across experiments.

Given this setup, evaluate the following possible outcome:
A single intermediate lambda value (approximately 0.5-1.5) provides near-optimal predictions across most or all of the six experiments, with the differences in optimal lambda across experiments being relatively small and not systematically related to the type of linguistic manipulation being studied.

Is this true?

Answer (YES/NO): NO